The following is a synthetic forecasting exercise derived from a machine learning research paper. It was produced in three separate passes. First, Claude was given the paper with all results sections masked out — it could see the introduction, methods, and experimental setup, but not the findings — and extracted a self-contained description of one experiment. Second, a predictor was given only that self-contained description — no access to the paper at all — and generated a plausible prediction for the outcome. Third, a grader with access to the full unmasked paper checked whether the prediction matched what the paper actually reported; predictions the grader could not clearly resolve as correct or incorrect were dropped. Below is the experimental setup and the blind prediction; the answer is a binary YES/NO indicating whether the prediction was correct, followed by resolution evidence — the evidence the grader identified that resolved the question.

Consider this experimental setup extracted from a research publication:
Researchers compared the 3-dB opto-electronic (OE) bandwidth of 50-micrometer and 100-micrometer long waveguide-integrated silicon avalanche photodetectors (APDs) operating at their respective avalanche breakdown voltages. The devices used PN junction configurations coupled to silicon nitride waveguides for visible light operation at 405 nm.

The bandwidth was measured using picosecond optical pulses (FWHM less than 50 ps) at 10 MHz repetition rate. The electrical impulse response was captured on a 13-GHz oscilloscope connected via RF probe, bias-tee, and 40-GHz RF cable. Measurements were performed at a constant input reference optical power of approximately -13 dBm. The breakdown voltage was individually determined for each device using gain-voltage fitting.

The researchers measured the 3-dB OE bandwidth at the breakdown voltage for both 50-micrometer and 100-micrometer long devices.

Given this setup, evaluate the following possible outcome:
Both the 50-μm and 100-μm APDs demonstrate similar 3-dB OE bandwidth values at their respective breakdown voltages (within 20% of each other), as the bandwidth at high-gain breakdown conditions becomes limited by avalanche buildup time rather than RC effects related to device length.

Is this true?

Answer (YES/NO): YES